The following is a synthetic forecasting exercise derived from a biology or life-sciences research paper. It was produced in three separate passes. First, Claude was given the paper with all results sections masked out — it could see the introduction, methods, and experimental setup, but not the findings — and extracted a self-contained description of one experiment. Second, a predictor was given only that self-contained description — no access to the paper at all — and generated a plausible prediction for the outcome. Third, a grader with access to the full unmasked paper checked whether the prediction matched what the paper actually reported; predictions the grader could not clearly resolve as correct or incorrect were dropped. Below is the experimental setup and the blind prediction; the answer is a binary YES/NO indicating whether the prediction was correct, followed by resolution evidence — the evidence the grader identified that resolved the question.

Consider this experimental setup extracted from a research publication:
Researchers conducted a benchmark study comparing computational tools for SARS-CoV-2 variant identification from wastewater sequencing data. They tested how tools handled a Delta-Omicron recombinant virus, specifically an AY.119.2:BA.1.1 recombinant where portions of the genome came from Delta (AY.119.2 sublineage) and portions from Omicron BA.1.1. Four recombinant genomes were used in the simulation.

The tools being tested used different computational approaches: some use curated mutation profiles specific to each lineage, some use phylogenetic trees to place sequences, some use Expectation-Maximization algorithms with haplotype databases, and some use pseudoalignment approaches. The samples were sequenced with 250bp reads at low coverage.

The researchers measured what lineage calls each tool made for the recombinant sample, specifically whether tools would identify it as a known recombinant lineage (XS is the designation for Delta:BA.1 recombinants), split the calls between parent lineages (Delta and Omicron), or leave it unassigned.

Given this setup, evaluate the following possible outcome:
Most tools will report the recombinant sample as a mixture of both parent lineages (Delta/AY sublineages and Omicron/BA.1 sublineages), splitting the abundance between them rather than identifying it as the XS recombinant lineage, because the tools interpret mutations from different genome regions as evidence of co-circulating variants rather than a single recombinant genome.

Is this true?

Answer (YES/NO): YES